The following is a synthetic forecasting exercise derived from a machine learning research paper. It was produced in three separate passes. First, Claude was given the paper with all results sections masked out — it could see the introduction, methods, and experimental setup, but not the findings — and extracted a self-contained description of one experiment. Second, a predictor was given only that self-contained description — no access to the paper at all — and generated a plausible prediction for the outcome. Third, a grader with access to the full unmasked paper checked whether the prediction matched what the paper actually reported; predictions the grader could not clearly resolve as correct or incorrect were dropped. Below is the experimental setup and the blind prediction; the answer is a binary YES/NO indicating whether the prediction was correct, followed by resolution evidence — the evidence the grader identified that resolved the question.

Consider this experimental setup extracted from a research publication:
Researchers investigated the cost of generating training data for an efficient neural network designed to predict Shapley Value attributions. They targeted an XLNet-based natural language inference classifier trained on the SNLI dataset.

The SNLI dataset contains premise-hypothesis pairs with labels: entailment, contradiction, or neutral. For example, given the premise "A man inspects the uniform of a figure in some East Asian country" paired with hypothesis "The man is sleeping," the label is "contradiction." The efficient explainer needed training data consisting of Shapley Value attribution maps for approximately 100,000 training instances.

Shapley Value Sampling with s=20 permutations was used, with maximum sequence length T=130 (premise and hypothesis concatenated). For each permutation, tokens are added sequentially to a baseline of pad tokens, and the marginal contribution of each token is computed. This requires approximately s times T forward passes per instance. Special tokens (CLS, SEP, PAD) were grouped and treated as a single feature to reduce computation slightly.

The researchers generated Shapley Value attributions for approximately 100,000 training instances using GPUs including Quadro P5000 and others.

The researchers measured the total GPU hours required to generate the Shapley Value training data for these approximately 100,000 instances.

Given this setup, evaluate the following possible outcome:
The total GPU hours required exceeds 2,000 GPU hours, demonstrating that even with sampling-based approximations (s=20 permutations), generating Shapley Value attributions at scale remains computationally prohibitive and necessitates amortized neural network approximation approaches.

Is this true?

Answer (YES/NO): NO